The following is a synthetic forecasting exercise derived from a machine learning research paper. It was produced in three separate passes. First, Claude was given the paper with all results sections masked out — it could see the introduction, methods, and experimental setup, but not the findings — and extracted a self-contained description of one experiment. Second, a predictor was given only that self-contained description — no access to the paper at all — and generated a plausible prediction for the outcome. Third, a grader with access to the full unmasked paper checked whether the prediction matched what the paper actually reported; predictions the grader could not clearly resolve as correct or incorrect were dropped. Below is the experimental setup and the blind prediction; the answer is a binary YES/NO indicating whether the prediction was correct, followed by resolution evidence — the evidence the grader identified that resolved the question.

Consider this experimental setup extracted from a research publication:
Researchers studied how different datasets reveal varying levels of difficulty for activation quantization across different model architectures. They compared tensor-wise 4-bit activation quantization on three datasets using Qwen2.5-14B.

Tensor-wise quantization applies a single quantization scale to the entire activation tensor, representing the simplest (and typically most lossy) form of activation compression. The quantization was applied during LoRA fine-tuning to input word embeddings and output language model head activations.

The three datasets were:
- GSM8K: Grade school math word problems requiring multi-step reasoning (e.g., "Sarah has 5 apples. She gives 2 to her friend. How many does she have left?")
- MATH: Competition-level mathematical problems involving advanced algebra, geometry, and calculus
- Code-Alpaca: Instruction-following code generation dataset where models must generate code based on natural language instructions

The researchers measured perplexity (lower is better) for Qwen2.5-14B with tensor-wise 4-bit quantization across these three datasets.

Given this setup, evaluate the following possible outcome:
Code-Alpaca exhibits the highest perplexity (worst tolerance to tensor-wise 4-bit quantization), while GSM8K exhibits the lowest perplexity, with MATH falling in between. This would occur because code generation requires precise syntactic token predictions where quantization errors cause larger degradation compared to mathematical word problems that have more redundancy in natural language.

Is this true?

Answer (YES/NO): YES